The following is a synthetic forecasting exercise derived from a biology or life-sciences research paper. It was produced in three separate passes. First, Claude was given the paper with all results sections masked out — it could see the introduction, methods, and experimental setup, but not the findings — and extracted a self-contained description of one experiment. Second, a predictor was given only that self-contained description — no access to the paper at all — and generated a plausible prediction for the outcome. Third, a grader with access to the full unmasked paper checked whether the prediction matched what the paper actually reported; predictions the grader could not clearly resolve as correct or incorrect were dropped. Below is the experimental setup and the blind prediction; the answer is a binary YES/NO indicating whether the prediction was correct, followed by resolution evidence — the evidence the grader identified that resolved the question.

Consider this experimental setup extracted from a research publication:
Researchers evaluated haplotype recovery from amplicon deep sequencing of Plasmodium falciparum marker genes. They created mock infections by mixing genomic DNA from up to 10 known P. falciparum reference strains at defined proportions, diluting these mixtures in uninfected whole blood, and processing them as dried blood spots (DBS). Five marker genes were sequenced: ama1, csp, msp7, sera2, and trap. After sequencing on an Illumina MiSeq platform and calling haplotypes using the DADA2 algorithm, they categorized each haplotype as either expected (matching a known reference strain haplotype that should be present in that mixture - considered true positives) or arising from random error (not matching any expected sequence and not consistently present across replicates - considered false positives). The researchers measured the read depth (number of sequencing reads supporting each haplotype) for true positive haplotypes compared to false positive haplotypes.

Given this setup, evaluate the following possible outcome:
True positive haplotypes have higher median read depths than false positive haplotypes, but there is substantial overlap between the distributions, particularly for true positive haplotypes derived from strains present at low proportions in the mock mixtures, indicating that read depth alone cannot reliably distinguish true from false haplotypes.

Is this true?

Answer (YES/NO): YES